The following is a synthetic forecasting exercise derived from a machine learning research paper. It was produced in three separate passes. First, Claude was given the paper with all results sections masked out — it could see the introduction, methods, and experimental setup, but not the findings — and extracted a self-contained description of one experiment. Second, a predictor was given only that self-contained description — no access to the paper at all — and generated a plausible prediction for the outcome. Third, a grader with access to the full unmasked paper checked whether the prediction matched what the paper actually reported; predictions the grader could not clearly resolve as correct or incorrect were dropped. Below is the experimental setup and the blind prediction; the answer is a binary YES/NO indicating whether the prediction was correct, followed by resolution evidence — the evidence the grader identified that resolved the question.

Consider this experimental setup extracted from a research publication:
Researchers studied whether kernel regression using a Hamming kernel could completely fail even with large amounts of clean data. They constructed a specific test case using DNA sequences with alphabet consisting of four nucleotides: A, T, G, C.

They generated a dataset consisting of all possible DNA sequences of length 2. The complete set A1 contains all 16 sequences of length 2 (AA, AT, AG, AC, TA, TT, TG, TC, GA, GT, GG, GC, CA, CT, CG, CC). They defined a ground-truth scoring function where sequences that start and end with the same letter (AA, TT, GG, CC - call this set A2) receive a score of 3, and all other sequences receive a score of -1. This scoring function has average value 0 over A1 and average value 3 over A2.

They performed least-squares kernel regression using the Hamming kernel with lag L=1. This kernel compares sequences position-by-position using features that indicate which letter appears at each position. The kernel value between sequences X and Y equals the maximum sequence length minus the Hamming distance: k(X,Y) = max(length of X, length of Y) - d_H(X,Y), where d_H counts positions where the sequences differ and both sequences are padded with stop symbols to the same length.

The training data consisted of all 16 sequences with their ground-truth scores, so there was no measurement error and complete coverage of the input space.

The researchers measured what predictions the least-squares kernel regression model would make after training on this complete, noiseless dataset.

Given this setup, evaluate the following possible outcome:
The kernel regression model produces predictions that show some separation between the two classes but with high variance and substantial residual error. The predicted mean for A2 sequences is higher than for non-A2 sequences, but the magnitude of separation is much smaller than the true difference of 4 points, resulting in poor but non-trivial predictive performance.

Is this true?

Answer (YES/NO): NO